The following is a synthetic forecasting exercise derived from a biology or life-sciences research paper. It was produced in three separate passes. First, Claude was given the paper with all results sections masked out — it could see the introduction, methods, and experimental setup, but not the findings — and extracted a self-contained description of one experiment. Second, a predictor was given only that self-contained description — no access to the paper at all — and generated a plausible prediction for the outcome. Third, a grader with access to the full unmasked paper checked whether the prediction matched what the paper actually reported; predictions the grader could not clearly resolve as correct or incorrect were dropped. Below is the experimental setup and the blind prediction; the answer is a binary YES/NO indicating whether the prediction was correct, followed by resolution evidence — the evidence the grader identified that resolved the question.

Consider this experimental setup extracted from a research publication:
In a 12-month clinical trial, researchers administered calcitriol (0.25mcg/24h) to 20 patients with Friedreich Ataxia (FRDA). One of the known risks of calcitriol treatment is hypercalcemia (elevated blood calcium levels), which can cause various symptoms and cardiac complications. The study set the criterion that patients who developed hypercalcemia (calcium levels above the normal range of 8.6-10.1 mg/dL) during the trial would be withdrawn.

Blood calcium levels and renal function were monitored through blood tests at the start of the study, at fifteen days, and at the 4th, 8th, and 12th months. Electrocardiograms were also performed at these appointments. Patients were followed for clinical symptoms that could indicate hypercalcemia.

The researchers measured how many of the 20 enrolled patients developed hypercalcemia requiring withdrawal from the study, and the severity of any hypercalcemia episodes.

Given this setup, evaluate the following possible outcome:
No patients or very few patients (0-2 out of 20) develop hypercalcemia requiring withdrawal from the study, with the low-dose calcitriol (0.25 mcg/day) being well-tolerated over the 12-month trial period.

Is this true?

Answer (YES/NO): NO